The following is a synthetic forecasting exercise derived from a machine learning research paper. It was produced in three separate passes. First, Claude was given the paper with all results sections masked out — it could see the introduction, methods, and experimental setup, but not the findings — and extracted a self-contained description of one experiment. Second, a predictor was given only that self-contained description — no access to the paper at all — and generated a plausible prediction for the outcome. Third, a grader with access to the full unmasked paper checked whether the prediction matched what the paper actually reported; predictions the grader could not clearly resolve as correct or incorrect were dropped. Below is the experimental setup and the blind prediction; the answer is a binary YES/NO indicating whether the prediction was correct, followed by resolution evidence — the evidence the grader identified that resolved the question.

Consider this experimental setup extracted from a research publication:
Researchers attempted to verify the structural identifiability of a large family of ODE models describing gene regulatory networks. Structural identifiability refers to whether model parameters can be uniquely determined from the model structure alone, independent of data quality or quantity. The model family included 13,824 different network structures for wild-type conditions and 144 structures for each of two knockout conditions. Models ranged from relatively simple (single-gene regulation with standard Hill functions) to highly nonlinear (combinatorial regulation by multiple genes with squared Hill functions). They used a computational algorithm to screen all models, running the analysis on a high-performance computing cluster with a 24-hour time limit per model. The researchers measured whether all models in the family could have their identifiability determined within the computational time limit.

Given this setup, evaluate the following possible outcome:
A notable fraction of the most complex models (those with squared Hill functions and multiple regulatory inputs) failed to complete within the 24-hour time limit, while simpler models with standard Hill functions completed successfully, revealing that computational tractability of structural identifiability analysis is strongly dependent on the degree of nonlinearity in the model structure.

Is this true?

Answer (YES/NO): YES